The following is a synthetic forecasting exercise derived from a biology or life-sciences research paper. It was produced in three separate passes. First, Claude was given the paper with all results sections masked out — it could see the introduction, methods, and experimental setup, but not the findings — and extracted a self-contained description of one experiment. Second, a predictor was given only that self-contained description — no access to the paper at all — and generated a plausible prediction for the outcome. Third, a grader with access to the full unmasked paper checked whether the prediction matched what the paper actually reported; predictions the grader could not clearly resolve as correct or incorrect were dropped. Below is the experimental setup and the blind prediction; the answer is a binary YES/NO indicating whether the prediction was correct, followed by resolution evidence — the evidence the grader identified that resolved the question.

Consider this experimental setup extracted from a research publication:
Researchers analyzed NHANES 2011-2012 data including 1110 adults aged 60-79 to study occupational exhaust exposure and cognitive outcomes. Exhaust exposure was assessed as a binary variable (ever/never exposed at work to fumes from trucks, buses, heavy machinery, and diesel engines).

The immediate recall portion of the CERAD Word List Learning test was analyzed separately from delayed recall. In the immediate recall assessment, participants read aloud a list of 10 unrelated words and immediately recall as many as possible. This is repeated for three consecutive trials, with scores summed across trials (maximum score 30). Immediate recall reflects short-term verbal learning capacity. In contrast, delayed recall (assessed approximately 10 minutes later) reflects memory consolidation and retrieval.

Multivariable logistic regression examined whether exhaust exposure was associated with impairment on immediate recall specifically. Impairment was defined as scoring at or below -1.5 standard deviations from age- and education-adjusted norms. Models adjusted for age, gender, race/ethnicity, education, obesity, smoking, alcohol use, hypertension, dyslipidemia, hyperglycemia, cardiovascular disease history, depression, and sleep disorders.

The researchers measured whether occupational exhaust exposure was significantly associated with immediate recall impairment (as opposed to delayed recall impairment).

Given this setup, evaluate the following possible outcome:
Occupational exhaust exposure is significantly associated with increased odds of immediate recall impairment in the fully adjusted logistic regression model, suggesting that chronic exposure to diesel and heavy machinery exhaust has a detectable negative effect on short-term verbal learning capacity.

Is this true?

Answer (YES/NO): NO